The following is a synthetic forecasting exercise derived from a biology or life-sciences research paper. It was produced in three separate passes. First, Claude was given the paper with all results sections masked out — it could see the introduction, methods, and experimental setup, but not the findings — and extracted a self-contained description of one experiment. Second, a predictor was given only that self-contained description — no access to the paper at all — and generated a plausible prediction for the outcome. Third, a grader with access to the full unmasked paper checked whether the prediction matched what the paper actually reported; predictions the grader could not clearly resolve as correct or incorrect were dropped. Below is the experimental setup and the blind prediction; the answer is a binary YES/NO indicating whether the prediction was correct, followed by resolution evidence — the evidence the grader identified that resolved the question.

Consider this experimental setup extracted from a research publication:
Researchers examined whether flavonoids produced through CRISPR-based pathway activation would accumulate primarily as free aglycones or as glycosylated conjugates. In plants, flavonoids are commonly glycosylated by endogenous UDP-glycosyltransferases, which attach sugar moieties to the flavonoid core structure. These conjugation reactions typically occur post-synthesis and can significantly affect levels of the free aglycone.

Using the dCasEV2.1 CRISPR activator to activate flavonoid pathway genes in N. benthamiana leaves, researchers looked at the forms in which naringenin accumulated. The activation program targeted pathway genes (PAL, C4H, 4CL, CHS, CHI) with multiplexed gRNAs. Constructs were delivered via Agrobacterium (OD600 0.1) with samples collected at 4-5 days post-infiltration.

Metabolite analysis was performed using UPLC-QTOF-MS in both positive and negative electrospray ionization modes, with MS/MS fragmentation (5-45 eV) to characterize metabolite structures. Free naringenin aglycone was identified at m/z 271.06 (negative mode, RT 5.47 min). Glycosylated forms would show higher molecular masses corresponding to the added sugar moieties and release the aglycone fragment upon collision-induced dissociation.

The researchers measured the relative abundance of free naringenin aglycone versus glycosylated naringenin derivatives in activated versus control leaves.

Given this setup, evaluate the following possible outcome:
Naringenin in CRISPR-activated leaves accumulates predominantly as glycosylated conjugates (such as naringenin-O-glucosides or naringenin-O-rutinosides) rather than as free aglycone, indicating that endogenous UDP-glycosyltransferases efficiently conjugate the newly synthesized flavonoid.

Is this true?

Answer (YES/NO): YES